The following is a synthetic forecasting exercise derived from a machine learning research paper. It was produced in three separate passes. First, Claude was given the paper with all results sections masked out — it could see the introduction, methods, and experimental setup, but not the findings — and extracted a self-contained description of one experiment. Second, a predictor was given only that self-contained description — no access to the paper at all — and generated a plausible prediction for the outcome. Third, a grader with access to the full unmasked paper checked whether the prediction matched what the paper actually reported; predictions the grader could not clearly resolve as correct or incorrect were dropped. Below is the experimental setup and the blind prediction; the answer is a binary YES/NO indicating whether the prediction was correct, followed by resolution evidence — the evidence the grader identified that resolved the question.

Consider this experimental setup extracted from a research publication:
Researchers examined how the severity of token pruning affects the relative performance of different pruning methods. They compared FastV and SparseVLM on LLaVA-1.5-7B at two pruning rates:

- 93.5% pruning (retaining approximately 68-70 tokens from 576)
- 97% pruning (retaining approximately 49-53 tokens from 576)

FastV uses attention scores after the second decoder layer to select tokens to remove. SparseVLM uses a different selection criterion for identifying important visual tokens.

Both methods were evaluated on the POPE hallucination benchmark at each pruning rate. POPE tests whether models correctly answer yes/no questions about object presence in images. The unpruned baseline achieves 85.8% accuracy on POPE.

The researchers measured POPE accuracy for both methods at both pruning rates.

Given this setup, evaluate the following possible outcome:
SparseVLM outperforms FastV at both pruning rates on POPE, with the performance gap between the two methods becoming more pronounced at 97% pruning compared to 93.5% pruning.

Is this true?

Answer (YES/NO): YES